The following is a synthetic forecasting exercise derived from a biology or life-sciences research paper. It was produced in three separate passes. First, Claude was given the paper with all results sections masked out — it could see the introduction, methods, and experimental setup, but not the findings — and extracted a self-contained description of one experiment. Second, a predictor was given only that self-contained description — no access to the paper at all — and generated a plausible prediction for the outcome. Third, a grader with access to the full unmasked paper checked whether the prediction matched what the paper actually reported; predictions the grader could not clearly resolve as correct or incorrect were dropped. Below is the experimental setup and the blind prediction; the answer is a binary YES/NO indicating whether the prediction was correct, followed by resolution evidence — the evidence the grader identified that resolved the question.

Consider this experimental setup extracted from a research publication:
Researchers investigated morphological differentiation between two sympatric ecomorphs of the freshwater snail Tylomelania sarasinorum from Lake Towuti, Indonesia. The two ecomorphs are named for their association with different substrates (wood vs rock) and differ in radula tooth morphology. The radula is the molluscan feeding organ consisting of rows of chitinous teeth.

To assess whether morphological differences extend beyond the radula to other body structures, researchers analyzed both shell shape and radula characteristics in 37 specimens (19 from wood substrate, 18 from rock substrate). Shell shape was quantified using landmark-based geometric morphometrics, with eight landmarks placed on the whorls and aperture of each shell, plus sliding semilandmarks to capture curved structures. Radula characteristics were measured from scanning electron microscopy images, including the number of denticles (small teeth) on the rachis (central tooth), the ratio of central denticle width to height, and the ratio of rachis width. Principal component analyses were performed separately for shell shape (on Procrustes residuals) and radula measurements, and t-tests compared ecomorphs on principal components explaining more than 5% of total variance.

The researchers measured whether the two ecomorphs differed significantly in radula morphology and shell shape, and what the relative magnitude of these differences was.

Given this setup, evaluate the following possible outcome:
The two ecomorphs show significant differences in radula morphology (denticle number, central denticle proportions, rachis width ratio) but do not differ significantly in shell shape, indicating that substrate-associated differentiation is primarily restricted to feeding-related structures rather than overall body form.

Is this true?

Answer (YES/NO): NO